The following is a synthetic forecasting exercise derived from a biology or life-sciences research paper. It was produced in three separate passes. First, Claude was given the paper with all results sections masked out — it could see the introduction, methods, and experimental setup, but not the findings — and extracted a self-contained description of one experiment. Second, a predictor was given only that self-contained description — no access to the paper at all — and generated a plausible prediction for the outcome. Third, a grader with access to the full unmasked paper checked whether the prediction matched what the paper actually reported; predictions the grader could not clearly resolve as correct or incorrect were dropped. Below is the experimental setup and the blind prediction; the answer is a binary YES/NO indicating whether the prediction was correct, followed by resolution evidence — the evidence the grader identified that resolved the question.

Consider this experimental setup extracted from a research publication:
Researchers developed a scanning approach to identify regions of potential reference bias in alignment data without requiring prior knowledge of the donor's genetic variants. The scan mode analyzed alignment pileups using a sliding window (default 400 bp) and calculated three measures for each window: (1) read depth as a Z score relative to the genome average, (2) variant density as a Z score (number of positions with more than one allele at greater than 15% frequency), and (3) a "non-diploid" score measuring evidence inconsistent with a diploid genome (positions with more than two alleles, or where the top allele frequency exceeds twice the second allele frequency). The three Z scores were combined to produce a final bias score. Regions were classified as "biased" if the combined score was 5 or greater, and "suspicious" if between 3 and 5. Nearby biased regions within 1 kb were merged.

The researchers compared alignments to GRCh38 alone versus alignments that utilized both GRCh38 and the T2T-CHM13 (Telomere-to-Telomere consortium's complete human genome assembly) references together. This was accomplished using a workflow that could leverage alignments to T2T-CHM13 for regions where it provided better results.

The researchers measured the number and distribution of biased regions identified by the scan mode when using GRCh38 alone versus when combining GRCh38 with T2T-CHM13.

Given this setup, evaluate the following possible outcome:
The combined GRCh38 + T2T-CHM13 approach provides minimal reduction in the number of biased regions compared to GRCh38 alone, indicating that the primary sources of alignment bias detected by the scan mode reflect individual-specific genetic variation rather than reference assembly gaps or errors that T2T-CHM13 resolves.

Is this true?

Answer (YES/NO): NO